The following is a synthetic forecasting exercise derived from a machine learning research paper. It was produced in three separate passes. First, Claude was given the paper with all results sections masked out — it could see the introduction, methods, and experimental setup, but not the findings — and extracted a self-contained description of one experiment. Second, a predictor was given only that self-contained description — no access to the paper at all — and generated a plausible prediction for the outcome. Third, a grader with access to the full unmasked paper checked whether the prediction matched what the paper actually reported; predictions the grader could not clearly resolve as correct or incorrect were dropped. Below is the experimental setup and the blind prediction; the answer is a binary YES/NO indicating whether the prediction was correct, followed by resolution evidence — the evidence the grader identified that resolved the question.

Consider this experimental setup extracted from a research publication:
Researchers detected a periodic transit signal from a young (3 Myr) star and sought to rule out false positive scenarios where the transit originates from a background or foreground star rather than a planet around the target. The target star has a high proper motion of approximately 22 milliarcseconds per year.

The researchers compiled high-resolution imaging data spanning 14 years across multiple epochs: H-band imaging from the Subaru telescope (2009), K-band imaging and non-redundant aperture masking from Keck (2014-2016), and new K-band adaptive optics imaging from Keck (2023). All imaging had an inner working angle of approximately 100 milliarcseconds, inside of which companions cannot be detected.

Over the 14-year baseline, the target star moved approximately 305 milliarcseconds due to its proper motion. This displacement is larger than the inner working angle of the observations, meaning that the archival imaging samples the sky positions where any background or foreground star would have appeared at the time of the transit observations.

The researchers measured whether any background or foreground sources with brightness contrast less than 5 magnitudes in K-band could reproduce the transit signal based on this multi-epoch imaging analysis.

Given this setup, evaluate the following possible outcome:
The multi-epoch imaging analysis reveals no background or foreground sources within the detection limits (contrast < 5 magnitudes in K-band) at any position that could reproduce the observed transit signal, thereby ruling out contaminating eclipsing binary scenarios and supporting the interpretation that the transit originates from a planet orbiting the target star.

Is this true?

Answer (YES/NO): YES